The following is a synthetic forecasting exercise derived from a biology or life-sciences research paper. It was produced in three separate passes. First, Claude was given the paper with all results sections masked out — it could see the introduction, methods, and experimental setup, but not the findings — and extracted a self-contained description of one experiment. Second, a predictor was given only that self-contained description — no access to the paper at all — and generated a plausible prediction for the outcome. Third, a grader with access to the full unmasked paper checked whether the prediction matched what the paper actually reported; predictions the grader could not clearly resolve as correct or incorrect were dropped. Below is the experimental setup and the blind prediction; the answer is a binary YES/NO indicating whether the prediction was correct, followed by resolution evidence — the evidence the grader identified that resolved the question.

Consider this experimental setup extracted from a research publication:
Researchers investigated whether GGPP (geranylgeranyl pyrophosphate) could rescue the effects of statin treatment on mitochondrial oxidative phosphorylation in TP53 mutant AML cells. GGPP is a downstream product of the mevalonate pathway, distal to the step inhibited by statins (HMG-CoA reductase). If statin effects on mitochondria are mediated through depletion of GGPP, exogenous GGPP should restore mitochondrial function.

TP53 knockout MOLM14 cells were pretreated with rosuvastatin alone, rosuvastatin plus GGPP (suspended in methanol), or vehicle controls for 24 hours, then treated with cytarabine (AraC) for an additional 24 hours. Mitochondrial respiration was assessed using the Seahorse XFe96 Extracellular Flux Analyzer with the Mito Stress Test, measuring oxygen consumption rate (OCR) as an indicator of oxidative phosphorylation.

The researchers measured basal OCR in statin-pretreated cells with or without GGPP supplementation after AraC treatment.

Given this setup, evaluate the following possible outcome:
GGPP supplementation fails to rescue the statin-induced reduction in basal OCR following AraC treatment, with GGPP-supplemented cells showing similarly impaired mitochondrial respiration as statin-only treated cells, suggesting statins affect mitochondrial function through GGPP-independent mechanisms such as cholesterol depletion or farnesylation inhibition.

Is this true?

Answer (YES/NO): NO